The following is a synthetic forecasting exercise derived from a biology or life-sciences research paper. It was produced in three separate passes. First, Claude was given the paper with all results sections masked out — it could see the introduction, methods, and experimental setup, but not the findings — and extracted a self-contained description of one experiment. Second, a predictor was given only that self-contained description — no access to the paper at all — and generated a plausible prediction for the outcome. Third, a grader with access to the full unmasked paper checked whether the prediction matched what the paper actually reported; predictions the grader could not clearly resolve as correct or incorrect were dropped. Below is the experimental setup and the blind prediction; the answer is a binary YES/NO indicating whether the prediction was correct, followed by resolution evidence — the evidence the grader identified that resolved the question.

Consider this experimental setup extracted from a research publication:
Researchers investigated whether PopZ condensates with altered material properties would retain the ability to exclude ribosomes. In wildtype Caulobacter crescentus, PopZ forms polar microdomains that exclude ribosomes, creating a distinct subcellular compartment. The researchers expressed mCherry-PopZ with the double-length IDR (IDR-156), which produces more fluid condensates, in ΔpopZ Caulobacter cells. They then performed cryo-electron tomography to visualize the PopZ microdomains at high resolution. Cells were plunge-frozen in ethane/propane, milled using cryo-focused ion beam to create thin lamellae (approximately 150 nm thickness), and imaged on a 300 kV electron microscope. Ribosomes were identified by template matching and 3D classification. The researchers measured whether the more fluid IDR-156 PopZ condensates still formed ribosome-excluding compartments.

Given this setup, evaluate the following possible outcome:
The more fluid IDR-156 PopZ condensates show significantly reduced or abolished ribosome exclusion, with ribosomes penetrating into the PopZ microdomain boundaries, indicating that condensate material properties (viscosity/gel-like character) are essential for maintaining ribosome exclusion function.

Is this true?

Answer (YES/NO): NO